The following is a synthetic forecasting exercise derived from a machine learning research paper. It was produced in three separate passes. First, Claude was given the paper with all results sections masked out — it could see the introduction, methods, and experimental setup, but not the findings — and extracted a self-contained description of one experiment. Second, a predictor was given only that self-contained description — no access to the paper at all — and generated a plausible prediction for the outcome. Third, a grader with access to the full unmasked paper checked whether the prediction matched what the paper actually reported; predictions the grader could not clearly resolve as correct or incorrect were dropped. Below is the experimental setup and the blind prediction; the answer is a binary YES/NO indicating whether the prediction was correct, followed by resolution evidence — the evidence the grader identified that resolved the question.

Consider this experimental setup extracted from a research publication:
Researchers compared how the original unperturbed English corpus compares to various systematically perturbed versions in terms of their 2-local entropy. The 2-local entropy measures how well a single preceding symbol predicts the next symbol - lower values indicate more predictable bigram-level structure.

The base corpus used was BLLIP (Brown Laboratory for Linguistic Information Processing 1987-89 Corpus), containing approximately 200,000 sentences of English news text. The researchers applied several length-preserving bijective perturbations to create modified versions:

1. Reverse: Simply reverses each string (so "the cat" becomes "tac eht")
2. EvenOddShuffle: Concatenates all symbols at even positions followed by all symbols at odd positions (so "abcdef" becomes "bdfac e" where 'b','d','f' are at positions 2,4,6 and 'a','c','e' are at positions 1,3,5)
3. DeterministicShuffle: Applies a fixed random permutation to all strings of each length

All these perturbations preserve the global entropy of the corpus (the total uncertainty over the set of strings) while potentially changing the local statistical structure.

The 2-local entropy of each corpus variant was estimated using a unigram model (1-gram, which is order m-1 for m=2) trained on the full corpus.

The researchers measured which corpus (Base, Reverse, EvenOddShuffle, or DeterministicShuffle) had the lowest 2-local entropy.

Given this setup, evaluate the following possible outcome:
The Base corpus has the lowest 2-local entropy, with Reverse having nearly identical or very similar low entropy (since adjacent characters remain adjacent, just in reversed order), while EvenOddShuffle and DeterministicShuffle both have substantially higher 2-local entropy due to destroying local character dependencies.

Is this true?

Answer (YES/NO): YES